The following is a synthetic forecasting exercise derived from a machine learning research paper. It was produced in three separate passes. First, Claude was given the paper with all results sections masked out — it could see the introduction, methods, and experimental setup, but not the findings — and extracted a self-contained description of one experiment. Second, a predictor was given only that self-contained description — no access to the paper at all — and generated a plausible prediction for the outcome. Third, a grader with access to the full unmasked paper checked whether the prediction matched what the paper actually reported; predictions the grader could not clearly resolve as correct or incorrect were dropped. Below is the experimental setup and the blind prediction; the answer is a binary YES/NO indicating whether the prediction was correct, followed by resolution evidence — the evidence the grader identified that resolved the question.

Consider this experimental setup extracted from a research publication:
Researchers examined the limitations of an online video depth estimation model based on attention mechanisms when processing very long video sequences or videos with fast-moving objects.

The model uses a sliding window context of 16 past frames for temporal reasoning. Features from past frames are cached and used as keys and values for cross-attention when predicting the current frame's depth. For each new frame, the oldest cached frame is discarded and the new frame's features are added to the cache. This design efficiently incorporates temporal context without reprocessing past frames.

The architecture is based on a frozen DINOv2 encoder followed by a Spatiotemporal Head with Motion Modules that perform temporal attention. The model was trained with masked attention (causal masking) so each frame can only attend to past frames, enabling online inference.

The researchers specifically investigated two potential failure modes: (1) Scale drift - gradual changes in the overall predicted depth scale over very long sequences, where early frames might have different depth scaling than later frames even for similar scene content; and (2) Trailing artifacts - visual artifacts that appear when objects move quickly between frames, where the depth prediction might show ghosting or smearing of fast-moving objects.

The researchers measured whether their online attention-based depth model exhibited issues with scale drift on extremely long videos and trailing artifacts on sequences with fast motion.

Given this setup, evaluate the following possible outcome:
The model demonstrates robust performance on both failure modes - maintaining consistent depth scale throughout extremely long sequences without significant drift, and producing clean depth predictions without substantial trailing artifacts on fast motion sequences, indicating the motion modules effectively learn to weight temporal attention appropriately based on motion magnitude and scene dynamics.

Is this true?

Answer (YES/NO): NO